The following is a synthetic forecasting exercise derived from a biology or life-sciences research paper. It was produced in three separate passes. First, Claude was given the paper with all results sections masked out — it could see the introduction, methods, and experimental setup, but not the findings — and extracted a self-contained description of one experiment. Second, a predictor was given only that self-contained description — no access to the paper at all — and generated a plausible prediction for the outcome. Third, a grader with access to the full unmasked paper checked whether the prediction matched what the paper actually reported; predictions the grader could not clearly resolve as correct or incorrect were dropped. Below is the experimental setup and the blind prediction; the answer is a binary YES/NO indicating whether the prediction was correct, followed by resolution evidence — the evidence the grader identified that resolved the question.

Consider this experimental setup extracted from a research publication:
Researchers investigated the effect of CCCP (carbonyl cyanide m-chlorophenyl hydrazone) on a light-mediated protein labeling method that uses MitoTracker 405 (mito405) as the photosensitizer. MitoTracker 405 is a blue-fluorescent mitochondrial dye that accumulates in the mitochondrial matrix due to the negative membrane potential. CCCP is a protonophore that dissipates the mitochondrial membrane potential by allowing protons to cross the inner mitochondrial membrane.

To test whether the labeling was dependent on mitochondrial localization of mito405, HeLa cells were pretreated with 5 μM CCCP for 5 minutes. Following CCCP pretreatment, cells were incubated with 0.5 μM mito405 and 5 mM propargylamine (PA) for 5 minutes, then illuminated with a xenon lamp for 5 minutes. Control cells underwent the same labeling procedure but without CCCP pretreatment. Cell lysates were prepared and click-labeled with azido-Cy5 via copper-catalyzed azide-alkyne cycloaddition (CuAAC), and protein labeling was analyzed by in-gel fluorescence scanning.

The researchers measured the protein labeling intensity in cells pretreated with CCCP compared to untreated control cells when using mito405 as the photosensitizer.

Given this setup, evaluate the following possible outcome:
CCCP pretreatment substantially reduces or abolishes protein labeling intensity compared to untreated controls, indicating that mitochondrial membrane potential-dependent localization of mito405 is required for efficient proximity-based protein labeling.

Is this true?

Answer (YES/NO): YES